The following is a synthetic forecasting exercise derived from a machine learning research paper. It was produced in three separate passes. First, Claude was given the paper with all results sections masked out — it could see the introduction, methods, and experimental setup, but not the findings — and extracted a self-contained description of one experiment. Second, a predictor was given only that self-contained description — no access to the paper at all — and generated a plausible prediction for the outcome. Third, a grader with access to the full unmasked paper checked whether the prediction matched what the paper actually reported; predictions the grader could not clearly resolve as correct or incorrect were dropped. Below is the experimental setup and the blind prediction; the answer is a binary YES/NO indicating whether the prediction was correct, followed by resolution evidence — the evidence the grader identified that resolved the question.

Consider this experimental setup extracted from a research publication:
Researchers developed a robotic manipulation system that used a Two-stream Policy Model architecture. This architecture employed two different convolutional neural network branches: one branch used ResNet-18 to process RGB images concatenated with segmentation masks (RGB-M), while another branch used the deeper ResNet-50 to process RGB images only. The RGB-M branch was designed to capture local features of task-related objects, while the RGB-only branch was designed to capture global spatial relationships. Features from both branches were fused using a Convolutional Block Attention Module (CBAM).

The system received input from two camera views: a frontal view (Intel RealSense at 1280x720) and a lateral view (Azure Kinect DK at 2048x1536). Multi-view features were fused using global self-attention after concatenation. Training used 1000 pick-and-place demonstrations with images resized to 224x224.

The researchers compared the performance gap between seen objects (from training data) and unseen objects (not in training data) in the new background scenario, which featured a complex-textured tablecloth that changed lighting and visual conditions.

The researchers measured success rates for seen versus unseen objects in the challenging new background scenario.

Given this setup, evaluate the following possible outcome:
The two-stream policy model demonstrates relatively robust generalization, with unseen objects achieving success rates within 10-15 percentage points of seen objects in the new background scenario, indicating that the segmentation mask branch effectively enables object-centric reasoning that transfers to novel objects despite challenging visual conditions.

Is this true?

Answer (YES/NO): YES